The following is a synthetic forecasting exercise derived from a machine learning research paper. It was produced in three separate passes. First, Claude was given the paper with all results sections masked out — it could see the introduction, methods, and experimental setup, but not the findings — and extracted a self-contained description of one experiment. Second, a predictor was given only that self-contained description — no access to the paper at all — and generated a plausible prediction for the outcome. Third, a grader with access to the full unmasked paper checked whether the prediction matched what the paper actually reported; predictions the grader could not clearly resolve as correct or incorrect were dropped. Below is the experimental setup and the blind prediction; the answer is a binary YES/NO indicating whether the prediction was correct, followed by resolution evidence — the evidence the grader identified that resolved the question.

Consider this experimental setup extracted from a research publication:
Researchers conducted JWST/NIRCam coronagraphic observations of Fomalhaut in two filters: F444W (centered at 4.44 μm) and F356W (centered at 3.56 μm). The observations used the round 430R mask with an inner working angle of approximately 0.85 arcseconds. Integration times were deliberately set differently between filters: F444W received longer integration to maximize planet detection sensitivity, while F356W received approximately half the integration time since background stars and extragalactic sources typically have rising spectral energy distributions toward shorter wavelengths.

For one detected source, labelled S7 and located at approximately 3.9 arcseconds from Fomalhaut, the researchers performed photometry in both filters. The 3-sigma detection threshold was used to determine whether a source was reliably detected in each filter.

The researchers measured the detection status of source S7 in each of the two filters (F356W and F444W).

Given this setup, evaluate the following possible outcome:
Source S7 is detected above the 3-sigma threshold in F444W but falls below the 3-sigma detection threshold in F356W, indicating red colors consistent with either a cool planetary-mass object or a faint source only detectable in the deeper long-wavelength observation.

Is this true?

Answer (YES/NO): YES